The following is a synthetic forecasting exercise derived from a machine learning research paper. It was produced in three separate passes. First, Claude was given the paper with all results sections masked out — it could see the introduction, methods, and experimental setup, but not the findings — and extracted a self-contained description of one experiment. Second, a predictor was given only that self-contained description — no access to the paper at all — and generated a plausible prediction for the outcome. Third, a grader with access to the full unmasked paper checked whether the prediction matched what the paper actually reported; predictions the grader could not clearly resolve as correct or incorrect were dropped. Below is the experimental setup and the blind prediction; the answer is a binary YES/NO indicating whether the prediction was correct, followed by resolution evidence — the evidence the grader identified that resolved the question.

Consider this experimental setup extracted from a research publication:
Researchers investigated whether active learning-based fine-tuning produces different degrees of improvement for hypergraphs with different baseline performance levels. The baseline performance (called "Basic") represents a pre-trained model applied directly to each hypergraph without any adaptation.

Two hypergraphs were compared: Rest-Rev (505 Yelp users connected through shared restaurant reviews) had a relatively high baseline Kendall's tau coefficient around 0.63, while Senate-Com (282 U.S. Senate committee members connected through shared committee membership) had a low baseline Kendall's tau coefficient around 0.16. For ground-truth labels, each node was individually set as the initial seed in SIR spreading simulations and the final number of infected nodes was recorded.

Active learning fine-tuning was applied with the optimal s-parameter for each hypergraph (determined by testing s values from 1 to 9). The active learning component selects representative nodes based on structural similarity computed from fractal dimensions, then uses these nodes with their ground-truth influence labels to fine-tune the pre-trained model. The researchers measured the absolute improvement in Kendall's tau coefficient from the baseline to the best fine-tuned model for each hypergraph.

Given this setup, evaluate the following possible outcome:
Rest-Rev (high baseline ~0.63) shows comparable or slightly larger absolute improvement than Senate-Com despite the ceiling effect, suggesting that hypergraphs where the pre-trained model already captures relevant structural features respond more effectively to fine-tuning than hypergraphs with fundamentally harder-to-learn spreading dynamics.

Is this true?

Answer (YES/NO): NO